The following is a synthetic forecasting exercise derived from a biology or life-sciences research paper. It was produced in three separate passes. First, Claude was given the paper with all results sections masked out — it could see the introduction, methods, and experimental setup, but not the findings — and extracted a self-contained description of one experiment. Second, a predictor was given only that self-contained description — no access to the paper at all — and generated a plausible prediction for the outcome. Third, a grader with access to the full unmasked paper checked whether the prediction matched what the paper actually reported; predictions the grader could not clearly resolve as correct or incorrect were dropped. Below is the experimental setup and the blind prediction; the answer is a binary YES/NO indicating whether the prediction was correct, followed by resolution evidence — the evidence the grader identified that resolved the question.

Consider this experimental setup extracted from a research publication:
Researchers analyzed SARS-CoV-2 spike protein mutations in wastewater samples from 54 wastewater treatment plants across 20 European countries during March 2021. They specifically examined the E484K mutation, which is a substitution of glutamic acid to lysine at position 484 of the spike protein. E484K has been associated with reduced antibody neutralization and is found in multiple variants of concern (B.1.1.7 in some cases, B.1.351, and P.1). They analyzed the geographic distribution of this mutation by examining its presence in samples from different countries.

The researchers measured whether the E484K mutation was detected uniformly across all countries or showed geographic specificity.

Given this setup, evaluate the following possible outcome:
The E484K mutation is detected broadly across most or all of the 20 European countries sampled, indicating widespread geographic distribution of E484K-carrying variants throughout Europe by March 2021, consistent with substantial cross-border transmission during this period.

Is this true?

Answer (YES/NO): NO